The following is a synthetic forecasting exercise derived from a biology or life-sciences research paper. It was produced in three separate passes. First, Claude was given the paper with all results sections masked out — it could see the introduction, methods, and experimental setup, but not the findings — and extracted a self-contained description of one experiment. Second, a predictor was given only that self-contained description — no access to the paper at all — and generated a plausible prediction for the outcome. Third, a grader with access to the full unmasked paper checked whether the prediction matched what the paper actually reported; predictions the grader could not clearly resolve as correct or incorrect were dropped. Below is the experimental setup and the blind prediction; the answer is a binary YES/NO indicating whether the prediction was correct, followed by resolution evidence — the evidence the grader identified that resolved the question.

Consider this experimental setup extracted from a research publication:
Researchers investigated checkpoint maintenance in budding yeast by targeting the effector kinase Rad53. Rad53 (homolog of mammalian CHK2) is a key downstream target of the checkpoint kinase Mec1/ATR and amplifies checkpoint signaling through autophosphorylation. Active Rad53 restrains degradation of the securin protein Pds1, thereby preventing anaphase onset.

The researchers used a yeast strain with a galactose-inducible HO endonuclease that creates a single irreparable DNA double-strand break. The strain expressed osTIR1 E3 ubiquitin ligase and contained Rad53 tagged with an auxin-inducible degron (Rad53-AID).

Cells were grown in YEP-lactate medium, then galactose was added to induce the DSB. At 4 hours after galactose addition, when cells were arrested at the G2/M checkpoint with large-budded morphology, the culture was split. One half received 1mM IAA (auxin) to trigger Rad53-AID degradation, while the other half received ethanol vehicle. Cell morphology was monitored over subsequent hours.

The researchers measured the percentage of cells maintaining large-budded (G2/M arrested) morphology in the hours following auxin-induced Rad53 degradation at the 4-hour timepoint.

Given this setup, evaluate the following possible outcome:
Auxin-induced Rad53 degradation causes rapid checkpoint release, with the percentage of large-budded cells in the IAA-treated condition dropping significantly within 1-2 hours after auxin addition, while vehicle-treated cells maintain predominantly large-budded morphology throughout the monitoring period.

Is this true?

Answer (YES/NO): NO